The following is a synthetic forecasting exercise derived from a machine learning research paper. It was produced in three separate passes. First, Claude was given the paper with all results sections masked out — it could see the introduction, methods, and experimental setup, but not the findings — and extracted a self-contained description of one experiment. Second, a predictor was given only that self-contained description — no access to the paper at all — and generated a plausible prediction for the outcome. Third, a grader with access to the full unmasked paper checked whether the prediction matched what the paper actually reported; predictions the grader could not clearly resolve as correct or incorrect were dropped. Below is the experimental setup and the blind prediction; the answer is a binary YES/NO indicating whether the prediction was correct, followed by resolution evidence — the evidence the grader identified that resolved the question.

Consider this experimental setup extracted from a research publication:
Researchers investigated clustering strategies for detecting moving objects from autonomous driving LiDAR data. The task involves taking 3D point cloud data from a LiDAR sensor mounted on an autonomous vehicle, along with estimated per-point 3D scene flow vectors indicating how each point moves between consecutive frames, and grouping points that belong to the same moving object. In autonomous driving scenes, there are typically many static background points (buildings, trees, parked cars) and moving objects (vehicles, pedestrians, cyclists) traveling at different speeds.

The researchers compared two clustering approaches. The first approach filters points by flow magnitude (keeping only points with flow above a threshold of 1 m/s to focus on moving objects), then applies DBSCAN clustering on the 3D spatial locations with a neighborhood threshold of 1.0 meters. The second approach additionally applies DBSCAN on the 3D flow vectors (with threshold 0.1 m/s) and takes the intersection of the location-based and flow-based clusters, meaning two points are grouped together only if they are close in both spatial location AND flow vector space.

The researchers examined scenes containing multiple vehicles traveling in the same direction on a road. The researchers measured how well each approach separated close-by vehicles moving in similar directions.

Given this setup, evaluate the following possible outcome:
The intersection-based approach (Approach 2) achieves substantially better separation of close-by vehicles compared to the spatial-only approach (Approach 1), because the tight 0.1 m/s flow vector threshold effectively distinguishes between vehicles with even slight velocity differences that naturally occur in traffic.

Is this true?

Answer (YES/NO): YES